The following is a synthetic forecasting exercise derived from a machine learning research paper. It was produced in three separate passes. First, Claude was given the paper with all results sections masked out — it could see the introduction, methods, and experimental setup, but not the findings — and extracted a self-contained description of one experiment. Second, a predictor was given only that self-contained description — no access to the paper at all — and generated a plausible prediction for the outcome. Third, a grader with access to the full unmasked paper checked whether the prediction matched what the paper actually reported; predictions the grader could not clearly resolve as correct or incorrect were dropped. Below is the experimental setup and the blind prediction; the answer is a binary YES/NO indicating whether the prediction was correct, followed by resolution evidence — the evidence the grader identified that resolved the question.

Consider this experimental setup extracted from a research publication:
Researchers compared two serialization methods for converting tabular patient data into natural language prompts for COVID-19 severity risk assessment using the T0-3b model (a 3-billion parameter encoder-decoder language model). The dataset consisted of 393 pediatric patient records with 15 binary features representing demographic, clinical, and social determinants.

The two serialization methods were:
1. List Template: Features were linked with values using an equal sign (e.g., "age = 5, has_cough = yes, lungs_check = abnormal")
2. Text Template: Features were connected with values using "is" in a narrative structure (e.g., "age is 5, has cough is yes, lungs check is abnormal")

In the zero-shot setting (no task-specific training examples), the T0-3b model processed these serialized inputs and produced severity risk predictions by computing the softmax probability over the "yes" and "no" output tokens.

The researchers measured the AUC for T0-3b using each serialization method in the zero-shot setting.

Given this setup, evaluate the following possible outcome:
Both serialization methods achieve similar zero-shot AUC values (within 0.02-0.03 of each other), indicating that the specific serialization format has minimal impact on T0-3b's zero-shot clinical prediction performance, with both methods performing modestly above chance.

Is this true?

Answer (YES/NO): NO